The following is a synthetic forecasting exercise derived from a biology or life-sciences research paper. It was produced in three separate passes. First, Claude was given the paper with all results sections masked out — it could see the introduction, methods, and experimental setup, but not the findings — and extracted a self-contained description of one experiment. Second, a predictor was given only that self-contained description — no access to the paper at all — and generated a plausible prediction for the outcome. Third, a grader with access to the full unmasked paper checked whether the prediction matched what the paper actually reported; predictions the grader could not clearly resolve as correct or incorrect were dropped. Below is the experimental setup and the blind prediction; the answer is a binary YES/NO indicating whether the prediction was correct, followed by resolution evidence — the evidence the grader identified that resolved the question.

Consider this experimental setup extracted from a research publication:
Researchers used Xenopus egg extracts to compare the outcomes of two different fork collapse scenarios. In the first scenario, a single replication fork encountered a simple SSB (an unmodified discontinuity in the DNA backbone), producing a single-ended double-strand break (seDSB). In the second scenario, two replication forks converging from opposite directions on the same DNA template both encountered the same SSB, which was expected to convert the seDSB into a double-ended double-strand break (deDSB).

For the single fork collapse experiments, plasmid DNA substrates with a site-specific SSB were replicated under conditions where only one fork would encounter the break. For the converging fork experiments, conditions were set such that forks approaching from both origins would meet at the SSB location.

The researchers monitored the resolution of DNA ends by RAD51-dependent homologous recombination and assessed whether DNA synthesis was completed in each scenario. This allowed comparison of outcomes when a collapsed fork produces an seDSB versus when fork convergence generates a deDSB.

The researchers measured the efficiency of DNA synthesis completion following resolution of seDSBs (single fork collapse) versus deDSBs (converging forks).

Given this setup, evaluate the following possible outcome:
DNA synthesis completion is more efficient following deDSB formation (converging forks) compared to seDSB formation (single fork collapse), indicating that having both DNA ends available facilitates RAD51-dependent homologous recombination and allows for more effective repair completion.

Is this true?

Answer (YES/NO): NO